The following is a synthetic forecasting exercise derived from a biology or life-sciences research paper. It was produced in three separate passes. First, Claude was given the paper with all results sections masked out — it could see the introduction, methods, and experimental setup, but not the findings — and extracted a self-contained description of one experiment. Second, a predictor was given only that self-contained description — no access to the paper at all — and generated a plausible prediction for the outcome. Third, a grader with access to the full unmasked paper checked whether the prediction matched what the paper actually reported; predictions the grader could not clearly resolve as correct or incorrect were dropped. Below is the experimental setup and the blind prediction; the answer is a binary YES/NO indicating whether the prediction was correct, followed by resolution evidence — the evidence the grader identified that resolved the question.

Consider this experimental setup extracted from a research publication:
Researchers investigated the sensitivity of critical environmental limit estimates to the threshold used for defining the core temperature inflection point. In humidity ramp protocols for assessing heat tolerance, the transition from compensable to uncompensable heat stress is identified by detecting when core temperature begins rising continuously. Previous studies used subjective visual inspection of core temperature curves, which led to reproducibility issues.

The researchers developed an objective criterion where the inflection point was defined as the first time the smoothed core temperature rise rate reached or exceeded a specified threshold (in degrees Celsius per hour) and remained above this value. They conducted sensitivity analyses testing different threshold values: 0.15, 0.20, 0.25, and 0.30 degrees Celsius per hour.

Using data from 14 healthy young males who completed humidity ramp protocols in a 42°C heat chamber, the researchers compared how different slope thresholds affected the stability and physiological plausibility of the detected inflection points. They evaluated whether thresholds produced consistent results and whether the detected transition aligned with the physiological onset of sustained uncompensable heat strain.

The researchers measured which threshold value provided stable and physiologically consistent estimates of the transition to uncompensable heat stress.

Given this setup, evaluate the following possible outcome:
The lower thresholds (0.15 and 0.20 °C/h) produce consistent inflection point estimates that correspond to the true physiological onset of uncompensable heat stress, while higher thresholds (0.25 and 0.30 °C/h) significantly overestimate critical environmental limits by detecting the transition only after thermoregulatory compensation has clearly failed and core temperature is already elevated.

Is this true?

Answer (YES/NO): NO